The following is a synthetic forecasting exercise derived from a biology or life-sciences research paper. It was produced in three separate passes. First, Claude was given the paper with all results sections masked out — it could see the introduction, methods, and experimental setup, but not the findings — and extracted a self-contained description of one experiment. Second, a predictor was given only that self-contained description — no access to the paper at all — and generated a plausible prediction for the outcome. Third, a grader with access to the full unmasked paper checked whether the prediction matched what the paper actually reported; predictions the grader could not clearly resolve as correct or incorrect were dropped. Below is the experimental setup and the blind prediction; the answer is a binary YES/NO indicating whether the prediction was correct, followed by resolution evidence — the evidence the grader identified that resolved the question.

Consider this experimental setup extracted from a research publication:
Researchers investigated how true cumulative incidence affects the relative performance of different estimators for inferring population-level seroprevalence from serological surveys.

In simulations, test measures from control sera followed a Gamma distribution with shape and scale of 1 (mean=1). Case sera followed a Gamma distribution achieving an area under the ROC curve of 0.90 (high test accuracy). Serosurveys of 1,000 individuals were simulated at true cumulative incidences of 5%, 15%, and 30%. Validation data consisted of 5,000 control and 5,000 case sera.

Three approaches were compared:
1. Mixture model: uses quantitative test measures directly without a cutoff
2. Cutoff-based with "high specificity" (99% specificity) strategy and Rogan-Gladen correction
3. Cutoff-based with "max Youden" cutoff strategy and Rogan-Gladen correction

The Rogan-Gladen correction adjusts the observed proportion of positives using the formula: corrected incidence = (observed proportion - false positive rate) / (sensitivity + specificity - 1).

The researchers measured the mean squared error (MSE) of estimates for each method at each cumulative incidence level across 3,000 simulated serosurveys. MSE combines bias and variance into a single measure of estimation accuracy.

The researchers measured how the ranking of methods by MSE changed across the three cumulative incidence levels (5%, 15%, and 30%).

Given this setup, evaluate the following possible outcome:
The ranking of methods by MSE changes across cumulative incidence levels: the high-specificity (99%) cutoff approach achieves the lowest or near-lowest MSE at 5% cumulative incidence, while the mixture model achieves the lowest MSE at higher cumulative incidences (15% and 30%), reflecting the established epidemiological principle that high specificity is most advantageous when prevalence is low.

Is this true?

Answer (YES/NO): NO